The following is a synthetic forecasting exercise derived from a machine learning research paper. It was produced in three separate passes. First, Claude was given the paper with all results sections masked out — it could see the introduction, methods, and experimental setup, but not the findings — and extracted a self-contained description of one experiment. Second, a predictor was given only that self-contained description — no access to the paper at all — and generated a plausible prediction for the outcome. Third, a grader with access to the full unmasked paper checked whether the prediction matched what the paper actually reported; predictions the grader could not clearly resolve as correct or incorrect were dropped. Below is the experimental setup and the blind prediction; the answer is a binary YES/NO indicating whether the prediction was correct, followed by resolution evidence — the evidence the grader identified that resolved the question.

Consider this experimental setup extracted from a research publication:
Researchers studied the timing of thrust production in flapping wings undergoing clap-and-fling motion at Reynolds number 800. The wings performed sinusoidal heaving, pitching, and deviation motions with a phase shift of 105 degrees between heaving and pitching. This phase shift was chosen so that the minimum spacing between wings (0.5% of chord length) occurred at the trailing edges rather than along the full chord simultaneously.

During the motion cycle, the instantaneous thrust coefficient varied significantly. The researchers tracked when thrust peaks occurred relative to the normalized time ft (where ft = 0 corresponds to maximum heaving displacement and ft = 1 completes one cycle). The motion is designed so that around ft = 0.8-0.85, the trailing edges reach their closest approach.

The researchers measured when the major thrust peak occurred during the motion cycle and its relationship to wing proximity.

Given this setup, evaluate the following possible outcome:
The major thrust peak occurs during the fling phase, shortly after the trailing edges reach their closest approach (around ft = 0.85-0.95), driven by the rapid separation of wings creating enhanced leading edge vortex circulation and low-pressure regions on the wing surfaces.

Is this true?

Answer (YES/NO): NO